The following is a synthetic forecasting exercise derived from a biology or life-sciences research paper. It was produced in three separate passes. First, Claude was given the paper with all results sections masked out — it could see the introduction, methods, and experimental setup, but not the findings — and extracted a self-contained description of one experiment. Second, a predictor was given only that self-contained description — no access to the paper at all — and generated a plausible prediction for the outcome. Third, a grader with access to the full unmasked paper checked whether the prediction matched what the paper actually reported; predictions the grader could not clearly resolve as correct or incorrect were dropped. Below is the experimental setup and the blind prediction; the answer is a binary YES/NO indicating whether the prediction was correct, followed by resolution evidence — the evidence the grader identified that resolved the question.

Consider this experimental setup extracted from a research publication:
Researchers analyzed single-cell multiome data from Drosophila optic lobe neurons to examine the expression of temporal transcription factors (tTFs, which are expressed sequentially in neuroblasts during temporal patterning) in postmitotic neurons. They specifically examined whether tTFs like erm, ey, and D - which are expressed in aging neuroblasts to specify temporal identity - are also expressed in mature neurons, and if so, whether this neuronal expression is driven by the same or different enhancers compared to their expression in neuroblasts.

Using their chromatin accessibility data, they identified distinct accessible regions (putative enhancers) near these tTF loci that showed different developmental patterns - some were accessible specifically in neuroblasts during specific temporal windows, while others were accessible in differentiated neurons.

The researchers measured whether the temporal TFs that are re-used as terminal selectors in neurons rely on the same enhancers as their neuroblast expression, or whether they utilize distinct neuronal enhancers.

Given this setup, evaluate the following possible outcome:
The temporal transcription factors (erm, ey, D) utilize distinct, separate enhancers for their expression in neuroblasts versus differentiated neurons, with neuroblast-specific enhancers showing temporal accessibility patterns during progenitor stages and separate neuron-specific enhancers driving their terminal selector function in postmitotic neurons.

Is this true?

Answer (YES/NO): YES